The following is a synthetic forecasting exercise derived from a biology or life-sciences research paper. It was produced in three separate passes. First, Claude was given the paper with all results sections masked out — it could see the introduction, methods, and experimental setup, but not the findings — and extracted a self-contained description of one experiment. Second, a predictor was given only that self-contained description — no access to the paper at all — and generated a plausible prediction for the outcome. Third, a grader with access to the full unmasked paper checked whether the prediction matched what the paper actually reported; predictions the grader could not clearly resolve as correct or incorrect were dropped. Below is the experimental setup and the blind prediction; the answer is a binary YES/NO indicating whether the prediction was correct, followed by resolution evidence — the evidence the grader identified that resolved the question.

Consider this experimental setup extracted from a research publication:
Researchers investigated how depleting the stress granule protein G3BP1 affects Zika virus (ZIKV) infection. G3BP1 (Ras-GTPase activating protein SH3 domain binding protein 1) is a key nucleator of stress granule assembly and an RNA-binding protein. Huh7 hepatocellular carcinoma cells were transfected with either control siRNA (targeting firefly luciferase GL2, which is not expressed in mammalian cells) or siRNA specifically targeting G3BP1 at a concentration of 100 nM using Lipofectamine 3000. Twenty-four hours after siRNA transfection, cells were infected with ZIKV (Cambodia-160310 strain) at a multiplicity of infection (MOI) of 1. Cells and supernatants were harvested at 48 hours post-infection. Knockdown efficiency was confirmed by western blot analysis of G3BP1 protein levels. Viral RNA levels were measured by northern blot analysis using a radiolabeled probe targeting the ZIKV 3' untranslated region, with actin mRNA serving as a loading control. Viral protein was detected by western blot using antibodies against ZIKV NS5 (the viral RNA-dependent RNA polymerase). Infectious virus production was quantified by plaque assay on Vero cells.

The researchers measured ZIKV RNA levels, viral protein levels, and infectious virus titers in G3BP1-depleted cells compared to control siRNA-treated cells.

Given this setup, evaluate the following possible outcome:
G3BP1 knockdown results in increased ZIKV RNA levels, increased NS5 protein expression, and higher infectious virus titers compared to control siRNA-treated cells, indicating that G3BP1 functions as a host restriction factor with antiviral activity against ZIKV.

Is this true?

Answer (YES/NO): NO